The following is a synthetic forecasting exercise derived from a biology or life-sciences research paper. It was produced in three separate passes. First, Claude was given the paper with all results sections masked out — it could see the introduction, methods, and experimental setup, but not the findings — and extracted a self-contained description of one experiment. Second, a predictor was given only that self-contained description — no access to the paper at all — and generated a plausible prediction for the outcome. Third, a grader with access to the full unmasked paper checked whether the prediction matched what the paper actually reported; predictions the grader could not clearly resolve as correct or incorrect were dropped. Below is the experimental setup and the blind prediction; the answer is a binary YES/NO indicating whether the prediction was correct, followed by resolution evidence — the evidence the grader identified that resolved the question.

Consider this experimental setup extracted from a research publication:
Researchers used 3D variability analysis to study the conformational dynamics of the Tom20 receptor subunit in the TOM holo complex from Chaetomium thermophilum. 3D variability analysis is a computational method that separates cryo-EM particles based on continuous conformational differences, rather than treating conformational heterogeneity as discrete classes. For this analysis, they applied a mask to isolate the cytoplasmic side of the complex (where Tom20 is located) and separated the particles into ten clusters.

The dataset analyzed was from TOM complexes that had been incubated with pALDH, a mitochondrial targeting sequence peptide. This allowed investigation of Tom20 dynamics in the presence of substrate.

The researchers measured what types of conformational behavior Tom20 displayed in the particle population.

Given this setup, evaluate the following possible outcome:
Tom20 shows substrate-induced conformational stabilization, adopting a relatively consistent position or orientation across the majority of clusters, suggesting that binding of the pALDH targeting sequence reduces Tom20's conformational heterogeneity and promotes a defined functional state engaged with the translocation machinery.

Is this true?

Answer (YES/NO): NO